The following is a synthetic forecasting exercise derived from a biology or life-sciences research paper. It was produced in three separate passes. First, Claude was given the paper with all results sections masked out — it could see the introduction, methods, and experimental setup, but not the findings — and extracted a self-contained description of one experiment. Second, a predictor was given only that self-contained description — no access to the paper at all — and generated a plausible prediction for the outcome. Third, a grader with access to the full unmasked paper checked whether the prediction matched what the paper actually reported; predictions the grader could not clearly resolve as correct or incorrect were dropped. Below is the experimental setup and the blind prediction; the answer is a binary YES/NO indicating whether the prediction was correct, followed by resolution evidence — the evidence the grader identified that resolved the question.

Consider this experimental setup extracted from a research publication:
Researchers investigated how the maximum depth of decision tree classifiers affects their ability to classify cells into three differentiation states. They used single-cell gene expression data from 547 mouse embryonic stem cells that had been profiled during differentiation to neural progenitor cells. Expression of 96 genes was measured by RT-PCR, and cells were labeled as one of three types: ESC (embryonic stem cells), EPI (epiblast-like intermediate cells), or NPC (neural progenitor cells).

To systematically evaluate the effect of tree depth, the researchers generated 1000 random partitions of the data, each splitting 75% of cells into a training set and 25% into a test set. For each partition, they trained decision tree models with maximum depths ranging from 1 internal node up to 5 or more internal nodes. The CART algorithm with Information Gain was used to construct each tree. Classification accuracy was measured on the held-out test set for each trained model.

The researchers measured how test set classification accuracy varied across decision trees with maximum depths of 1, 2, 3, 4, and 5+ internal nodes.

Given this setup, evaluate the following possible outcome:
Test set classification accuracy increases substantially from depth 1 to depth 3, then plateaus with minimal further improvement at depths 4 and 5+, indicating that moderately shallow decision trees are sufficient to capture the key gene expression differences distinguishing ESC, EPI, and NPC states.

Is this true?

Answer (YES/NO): YES